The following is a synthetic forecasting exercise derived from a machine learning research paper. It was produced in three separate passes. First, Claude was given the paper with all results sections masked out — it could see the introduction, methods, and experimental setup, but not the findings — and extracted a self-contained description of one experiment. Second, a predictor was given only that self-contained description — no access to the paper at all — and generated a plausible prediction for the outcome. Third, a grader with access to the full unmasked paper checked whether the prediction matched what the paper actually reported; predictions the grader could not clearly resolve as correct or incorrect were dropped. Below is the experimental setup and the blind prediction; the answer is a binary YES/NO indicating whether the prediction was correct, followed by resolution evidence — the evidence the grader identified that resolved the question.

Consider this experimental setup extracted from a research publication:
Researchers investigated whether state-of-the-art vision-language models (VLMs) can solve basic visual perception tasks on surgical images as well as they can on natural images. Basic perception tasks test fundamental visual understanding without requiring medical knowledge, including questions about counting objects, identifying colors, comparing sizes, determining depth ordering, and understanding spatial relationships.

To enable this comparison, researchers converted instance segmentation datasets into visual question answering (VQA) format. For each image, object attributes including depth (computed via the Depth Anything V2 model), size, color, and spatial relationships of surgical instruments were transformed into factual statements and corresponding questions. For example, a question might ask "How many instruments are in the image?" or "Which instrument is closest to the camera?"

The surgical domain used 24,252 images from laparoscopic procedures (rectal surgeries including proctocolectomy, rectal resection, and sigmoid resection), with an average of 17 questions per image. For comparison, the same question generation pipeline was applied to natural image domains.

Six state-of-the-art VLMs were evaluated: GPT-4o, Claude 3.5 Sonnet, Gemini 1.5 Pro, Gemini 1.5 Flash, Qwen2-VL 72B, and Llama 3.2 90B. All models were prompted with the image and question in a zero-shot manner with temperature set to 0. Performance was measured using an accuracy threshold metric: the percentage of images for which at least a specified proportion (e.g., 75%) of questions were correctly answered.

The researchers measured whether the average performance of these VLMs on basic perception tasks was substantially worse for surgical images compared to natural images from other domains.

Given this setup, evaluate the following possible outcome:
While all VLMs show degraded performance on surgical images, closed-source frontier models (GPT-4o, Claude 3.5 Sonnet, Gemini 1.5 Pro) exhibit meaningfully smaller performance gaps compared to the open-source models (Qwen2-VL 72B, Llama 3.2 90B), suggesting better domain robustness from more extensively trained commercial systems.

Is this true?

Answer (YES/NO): NO